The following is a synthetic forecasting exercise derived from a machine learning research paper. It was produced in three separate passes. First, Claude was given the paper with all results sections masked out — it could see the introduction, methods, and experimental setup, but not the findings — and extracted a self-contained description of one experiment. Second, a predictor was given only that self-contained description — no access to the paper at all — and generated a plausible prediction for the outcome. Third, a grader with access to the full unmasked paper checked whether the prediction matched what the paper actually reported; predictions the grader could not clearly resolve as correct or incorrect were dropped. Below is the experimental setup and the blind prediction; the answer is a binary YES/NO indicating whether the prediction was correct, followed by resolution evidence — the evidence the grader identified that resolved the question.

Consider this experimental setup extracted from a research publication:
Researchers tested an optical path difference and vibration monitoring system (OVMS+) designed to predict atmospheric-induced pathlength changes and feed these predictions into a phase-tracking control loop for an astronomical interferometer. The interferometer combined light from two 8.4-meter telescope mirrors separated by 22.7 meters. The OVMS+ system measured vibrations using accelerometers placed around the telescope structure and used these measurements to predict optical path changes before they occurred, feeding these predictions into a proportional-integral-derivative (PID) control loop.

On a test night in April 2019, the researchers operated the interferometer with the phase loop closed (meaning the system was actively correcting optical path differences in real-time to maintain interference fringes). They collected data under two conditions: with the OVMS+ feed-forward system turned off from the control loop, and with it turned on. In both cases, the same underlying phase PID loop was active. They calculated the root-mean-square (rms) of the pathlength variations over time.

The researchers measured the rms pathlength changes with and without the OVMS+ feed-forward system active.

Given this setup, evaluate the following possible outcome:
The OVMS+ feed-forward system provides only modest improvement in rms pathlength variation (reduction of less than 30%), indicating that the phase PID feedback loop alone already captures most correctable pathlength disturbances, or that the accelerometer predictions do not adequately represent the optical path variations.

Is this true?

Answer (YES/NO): YES